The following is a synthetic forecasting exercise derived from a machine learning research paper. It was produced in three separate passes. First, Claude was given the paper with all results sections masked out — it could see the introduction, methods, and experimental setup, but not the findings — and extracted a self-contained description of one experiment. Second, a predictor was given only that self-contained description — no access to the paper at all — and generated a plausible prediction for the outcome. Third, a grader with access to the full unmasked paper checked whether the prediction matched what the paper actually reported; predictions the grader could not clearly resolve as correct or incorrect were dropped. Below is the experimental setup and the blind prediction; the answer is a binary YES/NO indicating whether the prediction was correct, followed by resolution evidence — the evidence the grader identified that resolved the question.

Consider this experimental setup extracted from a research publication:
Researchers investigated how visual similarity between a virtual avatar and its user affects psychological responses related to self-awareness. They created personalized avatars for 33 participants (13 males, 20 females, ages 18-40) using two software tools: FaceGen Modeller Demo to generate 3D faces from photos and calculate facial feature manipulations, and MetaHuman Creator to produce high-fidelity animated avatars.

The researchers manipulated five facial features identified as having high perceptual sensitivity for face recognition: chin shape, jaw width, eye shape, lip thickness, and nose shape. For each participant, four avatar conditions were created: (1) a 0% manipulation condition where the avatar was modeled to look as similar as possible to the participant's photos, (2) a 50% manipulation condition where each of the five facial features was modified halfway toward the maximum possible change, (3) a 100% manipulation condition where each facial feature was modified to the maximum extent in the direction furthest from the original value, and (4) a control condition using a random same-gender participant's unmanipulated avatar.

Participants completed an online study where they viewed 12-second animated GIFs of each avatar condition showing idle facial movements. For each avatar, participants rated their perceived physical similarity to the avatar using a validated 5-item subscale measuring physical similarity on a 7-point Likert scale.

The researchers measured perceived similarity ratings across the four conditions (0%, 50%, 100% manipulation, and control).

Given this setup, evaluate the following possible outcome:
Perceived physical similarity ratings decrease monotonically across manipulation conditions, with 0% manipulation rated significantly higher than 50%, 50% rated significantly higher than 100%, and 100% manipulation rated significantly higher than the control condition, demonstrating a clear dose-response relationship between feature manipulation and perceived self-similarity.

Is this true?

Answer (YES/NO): NO